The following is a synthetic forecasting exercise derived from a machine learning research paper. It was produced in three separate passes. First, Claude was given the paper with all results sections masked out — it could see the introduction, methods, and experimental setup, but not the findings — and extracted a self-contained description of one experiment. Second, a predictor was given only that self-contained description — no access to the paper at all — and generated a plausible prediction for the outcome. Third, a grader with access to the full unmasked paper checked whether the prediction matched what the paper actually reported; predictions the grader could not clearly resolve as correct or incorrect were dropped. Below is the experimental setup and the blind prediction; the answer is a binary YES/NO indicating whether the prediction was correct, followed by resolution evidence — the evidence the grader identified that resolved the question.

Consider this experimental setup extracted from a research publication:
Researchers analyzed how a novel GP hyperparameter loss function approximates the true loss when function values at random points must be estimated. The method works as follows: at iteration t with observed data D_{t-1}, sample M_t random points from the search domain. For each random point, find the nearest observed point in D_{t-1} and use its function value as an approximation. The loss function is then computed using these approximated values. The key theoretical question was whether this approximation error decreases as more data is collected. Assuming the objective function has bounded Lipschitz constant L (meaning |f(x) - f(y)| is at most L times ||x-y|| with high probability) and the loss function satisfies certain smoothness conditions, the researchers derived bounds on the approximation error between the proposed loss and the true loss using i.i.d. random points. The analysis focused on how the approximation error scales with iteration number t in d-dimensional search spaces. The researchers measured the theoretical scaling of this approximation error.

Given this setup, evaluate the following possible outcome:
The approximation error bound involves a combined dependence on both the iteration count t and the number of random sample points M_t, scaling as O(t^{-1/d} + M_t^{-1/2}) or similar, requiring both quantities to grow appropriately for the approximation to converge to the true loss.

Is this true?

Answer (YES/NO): NO